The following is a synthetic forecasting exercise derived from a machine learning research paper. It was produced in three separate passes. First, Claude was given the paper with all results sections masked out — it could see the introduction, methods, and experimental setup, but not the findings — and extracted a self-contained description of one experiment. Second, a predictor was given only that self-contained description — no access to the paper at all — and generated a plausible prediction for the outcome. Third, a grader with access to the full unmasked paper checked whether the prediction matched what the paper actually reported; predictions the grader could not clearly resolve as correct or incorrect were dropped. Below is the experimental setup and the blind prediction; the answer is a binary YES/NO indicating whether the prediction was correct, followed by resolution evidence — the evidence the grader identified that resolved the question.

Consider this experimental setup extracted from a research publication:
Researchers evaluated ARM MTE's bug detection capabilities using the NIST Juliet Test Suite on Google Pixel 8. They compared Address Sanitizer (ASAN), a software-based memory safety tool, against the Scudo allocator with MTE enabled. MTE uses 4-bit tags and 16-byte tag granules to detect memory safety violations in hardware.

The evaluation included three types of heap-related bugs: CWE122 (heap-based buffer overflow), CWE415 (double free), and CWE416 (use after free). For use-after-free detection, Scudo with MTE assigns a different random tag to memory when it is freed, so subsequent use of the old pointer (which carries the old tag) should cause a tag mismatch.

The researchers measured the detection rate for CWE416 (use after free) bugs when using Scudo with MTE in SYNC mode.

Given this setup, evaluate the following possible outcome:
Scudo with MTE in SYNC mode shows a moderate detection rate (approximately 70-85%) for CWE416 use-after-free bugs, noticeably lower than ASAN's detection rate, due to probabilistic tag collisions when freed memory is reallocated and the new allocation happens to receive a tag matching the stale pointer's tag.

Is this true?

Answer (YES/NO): NO